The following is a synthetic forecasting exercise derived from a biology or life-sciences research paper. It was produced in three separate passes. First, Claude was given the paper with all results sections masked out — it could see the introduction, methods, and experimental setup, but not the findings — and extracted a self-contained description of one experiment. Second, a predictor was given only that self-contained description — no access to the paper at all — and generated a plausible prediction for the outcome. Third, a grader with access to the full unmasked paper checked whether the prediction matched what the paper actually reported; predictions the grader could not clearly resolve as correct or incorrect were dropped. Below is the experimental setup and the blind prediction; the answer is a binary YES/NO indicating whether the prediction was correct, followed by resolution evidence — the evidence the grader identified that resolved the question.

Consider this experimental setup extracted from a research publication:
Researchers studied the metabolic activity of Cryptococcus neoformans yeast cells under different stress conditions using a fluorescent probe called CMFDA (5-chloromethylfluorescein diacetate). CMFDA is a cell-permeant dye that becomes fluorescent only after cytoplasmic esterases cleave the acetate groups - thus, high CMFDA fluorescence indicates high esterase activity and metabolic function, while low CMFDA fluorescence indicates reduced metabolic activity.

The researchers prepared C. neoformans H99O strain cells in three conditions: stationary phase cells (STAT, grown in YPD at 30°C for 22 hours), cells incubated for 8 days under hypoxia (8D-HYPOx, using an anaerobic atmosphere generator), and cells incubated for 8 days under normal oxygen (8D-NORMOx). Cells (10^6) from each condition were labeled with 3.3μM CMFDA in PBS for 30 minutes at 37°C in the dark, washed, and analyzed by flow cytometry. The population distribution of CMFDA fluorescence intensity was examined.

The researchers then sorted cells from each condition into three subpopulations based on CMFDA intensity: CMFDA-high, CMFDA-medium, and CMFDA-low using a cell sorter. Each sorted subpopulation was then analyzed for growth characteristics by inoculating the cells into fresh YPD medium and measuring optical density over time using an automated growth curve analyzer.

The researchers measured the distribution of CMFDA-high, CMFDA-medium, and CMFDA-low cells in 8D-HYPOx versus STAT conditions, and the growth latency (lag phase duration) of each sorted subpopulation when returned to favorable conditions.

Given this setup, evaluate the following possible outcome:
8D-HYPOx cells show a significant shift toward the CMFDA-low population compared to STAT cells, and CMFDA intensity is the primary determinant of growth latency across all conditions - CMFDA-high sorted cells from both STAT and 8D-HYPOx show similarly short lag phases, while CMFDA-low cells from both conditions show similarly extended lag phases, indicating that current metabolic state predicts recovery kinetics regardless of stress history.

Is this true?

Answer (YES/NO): NO